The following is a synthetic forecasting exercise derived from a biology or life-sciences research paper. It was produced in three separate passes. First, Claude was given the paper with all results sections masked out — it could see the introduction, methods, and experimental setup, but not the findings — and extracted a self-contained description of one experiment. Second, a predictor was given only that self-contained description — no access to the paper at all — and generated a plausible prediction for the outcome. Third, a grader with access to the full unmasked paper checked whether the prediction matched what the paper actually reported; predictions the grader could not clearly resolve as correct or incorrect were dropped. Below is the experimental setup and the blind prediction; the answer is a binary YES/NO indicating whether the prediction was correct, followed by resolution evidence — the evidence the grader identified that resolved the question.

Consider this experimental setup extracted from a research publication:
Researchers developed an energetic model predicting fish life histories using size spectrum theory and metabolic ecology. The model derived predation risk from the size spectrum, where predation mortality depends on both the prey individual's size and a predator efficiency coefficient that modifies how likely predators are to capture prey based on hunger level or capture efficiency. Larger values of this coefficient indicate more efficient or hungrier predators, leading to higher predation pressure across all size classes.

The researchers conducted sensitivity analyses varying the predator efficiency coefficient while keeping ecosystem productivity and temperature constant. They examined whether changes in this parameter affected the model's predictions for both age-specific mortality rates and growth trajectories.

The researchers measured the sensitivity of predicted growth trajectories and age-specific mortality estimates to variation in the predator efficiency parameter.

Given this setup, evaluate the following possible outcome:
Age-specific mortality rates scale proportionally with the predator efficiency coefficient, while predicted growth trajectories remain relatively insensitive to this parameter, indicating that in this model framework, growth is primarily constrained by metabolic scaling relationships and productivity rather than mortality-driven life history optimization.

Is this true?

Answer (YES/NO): YES